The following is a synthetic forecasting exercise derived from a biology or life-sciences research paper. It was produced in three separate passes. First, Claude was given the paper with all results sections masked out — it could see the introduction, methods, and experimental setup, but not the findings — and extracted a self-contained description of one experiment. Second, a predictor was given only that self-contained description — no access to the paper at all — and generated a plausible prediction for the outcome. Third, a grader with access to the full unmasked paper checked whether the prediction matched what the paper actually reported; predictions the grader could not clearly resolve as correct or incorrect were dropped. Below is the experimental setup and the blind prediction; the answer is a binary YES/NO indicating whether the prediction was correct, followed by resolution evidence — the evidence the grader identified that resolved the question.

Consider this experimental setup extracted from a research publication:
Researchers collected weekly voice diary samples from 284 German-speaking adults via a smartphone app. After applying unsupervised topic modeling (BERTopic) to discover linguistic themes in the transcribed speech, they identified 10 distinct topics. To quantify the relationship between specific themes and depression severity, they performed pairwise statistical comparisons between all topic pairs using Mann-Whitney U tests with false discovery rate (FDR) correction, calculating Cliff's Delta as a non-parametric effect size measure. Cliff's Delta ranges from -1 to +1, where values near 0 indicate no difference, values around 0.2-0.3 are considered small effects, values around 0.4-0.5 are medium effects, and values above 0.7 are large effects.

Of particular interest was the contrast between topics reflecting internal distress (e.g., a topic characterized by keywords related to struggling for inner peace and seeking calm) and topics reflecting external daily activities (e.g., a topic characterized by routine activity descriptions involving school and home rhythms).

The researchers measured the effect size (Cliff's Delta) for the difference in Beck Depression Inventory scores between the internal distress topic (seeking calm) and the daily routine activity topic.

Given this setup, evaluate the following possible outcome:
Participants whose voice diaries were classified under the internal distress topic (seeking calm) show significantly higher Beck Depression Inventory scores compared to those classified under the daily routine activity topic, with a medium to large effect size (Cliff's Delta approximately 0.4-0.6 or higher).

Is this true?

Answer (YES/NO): YES